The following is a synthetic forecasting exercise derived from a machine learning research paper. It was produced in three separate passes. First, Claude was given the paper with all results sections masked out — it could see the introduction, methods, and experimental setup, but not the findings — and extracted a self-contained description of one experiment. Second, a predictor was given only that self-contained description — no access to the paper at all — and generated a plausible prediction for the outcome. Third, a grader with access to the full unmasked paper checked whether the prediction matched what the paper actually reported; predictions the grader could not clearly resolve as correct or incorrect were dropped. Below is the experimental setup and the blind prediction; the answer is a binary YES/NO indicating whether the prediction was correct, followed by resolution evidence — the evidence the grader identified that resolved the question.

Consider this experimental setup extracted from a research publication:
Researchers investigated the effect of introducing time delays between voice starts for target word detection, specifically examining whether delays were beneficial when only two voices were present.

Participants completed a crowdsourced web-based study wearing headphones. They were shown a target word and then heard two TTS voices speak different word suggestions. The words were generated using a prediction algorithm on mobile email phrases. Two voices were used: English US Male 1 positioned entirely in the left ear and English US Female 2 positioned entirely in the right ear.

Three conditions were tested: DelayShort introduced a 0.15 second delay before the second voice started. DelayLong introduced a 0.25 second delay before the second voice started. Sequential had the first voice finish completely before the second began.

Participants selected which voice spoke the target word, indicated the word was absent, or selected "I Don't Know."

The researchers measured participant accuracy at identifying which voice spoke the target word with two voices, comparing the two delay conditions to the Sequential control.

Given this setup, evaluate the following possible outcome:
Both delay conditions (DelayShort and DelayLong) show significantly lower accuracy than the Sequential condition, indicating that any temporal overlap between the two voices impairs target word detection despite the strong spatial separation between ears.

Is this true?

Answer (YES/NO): NO